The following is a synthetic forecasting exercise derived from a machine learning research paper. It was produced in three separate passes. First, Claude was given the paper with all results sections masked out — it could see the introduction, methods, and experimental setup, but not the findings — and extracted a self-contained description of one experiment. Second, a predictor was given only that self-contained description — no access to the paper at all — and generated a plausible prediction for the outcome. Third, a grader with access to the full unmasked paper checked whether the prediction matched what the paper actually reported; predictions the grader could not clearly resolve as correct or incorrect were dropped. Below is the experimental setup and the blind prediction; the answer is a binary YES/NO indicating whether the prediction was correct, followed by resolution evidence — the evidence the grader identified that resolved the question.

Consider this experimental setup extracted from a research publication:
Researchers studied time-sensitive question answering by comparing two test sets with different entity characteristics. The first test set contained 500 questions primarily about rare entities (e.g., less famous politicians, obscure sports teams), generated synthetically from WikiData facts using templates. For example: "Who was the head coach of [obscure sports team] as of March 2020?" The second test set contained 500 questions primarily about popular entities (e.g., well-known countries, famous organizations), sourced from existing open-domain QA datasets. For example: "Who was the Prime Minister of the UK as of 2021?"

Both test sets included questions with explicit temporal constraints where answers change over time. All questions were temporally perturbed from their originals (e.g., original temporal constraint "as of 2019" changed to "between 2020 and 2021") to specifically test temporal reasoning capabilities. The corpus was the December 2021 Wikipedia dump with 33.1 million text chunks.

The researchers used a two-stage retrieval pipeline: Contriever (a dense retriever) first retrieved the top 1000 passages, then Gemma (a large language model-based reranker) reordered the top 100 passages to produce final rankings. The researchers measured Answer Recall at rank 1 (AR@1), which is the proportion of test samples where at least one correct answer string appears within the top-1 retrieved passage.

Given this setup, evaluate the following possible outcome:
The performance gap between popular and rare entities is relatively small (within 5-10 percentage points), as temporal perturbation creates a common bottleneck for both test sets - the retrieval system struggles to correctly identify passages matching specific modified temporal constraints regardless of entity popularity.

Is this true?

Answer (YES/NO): YES